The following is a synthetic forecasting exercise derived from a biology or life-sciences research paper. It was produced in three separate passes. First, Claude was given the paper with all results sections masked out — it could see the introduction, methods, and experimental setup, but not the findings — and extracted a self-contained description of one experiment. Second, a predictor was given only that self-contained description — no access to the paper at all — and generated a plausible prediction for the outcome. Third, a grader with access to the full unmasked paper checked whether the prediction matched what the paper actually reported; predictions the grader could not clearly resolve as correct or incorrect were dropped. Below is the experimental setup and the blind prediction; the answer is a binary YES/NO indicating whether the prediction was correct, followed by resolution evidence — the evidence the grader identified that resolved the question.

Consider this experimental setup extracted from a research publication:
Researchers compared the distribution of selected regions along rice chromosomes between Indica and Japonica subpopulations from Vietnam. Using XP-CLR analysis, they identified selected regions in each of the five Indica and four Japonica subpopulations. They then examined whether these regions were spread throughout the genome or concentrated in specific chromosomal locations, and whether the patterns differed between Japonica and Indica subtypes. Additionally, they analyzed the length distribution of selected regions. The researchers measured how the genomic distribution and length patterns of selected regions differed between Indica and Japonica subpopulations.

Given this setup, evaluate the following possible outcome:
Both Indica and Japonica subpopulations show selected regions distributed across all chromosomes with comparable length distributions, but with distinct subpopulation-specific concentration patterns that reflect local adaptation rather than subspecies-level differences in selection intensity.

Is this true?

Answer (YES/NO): NO